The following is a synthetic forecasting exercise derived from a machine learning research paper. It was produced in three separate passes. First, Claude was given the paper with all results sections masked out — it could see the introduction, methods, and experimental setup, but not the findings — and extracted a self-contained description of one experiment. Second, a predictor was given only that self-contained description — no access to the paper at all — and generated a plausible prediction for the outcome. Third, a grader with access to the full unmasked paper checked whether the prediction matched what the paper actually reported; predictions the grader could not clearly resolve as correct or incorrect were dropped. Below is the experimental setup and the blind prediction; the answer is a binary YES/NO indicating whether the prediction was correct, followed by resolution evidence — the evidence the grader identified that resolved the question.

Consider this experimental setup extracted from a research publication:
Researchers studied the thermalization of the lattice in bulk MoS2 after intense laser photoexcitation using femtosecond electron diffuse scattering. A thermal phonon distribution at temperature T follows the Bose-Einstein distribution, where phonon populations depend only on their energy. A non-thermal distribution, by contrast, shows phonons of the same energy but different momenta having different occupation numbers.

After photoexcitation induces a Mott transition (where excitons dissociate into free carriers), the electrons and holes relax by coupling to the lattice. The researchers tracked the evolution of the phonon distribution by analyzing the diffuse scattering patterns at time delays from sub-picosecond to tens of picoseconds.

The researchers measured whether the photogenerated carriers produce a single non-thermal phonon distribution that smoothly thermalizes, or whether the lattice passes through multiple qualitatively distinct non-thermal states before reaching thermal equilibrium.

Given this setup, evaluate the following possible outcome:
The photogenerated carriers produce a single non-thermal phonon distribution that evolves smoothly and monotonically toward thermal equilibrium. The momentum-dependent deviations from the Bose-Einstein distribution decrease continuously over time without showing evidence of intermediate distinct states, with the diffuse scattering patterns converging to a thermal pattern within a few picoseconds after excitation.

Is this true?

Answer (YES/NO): NO